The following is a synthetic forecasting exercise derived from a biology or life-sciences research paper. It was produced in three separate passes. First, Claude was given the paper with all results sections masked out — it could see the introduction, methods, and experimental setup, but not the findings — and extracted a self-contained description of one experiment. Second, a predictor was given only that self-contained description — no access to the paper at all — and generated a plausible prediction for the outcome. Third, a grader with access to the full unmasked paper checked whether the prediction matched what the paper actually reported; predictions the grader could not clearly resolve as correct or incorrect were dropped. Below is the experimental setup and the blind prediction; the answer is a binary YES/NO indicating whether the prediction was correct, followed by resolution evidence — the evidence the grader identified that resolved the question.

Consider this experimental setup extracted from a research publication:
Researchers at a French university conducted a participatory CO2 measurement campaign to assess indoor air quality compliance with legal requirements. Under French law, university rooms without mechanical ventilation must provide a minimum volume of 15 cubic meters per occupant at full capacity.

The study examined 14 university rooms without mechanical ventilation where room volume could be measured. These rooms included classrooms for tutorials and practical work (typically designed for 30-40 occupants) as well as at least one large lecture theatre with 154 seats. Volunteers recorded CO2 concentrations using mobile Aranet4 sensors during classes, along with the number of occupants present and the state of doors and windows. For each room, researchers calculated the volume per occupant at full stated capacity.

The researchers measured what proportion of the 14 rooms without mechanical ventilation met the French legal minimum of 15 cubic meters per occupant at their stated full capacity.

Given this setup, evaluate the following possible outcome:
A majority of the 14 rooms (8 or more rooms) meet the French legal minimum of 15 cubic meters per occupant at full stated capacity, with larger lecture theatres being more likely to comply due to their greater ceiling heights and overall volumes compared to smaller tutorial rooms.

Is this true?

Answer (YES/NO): NO